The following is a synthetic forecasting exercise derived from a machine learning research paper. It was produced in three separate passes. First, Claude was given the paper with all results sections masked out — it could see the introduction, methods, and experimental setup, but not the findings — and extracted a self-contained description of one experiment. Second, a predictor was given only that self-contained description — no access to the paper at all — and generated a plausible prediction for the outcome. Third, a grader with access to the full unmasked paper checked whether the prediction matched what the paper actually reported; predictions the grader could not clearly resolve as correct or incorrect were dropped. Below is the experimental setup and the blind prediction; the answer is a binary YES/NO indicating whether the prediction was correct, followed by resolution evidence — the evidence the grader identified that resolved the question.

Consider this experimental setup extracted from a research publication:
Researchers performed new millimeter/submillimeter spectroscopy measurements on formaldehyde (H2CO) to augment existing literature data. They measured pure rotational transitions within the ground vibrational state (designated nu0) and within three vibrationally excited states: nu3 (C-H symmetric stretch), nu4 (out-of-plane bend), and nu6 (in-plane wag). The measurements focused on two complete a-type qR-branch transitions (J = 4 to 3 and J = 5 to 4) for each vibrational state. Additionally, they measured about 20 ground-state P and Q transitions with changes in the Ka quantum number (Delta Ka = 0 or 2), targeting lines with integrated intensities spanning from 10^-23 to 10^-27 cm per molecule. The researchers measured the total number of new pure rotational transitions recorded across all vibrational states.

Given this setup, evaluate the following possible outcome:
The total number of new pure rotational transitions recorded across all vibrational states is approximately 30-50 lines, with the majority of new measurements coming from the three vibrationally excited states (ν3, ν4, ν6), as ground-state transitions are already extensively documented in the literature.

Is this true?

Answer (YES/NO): NO